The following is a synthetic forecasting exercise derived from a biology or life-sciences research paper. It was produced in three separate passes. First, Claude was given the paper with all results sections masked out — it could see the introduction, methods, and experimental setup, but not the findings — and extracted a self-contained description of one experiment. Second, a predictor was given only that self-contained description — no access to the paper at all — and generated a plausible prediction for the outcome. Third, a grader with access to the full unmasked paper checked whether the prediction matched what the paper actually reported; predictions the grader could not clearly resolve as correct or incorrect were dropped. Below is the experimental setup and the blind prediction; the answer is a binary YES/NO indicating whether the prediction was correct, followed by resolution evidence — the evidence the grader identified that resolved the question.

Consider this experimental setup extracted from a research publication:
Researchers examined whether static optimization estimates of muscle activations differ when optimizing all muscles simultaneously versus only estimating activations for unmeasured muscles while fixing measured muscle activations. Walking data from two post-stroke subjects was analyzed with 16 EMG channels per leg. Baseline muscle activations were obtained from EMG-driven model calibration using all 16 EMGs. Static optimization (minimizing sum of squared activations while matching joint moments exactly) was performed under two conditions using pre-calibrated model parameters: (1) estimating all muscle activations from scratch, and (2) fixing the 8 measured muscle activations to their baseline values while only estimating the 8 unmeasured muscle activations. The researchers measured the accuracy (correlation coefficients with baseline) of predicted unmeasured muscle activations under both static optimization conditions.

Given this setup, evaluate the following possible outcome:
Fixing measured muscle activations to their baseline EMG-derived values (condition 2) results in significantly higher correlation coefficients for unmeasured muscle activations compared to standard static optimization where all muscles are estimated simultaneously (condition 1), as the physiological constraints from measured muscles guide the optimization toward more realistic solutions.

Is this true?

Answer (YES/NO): NO